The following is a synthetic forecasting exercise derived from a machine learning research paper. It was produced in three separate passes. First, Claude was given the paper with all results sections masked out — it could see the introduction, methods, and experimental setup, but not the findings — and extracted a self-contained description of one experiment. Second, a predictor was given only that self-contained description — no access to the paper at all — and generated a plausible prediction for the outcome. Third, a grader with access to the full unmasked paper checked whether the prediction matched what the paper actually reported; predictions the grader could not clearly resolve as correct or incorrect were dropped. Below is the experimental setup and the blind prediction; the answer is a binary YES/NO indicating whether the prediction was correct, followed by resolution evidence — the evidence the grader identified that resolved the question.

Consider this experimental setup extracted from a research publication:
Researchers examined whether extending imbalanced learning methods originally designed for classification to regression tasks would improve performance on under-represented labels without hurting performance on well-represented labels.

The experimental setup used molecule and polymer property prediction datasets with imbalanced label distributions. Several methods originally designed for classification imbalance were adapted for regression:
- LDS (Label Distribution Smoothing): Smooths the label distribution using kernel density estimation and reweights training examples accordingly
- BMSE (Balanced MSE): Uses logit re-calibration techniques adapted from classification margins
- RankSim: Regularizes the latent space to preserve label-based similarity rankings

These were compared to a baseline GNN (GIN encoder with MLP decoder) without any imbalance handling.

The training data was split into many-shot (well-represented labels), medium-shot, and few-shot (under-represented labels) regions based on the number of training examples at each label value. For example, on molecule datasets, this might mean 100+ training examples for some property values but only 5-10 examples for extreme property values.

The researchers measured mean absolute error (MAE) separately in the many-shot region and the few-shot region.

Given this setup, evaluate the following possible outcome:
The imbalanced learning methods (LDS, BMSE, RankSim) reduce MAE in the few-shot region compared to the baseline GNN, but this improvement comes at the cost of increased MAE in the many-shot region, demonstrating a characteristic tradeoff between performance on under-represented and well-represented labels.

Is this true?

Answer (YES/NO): YES